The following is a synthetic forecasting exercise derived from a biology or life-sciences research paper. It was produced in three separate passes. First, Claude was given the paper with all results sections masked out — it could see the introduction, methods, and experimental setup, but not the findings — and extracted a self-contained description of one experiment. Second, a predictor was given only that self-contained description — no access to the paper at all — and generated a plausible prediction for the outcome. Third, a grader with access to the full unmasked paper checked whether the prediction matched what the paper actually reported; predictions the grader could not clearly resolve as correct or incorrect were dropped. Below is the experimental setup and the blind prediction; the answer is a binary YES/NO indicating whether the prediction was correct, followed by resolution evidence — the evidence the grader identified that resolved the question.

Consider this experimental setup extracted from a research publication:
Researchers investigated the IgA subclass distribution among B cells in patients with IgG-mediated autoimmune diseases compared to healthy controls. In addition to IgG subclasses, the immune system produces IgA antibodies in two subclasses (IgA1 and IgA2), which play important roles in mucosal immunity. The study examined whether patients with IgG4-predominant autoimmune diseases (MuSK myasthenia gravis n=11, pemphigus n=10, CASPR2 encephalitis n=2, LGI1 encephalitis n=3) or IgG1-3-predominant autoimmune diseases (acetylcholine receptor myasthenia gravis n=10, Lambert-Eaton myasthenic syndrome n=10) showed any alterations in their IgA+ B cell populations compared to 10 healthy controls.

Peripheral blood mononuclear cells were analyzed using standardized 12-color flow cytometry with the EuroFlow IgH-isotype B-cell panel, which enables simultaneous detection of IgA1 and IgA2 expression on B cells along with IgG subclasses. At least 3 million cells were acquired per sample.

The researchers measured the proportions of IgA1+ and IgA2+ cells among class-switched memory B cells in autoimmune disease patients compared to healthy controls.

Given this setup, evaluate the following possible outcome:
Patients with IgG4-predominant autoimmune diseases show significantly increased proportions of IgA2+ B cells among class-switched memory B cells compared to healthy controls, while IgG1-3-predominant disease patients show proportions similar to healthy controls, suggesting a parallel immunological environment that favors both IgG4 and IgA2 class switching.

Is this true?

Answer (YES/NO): NO